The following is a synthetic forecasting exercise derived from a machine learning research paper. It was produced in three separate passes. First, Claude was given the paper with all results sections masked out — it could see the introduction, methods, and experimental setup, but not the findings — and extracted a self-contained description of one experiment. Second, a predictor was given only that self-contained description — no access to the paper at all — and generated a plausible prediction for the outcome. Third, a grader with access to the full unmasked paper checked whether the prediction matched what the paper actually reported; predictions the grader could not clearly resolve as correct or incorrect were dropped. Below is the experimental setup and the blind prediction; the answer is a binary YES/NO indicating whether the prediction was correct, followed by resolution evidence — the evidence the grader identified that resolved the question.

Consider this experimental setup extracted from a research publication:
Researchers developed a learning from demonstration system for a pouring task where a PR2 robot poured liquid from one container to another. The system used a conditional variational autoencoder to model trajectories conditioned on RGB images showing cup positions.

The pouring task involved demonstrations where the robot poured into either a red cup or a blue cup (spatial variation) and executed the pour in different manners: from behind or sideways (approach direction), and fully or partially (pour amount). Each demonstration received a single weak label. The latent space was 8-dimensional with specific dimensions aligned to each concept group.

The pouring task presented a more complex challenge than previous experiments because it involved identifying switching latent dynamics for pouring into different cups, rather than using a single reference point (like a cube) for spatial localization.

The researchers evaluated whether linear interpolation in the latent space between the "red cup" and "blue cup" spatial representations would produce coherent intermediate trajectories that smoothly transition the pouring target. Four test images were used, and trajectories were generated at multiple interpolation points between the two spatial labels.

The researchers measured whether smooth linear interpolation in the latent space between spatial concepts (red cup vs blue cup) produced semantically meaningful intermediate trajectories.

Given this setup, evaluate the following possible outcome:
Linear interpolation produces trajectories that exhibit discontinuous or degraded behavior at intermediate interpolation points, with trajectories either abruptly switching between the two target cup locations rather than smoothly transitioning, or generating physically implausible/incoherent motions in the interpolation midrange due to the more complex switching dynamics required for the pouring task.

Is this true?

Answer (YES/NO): NO